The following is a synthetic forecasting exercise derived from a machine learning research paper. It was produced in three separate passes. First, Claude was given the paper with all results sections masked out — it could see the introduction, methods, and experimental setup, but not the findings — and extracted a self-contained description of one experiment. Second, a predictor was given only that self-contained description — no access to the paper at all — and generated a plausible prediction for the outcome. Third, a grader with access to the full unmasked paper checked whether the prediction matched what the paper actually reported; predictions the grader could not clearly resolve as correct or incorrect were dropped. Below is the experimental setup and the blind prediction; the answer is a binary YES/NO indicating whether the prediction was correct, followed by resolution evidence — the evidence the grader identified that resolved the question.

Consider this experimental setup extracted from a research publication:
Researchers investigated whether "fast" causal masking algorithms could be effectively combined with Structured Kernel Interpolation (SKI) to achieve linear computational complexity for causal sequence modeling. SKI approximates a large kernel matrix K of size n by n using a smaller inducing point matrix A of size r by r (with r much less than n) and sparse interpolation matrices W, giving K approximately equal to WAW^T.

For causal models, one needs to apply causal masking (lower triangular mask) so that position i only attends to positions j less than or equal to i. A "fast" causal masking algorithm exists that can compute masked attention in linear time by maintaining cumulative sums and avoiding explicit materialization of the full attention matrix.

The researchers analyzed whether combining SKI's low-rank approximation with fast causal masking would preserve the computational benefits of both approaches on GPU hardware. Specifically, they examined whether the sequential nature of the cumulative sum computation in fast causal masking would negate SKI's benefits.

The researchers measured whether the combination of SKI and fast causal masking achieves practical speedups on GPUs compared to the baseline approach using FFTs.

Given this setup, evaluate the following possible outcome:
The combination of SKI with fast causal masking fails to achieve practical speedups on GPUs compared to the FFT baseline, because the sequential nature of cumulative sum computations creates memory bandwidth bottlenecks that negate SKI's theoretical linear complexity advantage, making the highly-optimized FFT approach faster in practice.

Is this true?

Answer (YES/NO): NO